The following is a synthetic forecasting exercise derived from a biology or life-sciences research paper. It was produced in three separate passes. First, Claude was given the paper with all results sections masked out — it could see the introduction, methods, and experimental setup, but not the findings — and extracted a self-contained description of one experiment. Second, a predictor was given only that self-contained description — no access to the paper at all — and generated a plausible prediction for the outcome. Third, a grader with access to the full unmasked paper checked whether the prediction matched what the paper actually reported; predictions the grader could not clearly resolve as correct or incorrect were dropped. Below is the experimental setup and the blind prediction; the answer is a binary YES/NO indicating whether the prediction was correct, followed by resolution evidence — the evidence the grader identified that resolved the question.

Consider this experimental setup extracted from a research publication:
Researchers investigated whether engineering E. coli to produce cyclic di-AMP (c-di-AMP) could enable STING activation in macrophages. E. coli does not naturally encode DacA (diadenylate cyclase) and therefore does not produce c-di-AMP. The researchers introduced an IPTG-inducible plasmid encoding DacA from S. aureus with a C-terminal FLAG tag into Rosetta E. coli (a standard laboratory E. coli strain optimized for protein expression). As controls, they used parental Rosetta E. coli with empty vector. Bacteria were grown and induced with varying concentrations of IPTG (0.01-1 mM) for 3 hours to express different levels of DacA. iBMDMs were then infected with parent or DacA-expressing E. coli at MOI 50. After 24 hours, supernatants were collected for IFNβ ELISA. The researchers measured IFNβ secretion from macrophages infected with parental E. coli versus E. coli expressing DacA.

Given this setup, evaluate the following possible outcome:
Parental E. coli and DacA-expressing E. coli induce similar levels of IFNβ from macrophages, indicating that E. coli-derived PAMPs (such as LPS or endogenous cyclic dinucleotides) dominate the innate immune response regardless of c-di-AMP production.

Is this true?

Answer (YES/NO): NO